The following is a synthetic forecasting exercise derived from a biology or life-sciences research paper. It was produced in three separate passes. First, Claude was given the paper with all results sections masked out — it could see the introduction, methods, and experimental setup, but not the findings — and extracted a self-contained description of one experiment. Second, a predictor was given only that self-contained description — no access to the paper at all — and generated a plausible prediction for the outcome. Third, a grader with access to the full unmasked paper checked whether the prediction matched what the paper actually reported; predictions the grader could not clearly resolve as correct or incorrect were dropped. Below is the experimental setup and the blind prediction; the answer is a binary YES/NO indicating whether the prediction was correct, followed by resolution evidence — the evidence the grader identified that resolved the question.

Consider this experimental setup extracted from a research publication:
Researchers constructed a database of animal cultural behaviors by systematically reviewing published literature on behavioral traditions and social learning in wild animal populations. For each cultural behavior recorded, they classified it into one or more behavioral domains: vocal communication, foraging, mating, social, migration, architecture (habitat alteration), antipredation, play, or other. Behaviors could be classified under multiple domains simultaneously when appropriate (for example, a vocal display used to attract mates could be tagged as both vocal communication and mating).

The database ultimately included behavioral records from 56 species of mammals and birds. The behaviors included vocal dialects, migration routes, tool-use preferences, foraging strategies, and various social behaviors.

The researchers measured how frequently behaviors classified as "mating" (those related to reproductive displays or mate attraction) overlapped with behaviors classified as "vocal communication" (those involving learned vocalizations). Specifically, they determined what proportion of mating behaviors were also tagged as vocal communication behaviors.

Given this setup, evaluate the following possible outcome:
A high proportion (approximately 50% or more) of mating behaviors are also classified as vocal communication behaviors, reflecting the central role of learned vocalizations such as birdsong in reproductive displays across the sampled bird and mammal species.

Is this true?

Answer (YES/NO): YES